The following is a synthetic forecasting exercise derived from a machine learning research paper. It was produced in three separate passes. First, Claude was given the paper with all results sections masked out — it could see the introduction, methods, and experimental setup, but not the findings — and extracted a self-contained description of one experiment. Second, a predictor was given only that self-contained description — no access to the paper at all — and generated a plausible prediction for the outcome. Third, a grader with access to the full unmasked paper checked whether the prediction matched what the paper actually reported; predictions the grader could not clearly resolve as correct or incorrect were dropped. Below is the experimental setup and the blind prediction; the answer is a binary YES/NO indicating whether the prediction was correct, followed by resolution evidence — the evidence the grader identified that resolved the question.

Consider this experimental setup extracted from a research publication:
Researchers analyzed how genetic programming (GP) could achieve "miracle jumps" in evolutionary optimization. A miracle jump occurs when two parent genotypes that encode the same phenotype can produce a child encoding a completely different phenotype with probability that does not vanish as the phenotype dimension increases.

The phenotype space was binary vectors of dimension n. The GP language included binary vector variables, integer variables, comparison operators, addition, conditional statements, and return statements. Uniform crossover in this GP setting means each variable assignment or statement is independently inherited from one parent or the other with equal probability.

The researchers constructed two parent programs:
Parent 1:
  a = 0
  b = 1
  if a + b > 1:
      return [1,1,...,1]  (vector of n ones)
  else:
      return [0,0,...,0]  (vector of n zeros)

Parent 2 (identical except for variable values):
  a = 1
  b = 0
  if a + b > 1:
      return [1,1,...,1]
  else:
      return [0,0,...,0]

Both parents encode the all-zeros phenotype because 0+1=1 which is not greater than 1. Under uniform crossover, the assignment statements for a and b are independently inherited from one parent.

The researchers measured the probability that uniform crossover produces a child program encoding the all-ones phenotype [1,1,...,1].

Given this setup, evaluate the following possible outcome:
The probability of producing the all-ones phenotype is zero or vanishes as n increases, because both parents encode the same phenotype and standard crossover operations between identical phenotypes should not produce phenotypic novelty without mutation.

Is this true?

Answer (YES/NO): NO